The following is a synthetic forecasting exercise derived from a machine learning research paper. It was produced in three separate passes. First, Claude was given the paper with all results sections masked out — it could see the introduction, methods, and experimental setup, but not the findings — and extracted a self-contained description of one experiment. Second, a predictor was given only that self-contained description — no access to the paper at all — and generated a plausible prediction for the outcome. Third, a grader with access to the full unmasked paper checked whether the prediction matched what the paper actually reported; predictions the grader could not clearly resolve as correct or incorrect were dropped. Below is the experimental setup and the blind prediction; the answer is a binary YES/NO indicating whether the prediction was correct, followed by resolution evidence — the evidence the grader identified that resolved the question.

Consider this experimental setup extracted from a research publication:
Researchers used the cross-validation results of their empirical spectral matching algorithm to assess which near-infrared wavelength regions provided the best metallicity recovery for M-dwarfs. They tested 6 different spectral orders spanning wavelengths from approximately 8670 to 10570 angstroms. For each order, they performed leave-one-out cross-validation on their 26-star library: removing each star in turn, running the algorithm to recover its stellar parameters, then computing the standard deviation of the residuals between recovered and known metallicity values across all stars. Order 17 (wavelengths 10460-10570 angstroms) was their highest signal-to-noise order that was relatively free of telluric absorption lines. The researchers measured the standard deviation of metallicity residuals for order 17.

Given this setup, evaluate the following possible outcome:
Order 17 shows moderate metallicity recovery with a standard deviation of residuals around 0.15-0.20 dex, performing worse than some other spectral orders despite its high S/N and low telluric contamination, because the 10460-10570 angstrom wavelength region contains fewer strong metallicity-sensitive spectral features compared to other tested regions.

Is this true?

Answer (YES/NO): NO